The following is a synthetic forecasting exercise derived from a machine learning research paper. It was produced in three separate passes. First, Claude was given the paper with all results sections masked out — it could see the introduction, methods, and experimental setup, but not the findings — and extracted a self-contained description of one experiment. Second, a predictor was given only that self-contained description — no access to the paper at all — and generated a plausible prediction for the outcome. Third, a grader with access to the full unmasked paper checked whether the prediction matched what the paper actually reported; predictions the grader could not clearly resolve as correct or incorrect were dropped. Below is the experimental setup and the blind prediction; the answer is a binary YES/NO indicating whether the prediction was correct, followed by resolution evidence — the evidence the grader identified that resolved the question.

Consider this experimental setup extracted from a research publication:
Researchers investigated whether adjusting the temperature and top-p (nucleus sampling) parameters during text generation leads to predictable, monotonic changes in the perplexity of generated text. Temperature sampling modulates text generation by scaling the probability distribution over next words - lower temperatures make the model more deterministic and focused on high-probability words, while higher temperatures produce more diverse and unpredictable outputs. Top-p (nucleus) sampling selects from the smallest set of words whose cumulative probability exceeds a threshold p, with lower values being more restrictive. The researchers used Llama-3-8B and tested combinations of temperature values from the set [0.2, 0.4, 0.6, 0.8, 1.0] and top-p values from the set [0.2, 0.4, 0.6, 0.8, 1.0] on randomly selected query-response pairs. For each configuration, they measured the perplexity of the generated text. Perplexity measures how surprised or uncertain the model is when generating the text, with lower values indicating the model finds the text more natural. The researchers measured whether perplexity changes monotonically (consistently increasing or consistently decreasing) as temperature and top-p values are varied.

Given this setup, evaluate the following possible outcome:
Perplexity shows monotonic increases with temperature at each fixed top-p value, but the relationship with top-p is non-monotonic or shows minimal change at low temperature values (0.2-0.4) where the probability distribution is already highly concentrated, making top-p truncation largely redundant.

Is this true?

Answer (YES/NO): NO